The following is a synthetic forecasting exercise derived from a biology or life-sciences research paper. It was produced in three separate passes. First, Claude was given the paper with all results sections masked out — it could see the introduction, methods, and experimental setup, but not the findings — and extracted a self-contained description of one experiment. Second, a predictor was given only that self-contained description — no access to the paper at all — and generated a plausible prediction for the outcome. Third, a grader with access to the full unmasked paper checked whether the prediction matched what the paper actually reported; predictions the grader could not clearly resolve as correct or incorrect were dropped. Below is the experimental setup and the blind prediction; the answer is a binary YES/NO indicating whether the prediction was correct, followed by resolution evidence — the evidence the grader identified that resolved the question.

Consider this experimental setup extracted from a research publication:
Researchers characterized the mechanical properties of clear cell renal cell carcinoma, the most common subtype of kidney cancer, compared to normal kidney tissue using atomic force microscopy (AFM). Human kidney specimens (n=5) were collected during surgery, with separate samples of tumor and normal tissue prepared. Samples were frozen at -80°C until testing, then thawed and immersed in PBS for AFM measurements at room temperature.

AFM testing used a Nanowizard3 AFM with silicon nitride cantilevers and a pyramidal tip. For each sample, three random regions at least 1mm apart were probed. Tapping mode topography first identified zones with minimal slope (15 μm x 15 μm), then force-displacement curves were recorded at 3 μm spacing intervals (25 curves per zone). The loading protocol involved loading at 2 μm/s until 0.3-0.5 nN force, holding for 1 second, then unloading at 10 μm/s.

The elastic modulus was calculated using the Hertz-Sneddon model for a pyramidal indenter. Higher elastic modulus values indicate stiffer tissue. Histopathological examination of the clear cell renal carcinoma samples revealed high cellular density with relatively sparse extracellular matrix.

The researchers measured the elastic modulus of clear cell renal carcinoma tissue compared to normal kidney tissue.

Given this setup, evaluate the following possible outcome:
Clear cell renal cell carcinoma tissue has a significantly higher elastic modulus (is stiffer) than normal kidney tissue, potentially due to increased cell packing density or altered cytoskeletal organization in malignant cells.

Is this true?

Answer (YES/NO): NO